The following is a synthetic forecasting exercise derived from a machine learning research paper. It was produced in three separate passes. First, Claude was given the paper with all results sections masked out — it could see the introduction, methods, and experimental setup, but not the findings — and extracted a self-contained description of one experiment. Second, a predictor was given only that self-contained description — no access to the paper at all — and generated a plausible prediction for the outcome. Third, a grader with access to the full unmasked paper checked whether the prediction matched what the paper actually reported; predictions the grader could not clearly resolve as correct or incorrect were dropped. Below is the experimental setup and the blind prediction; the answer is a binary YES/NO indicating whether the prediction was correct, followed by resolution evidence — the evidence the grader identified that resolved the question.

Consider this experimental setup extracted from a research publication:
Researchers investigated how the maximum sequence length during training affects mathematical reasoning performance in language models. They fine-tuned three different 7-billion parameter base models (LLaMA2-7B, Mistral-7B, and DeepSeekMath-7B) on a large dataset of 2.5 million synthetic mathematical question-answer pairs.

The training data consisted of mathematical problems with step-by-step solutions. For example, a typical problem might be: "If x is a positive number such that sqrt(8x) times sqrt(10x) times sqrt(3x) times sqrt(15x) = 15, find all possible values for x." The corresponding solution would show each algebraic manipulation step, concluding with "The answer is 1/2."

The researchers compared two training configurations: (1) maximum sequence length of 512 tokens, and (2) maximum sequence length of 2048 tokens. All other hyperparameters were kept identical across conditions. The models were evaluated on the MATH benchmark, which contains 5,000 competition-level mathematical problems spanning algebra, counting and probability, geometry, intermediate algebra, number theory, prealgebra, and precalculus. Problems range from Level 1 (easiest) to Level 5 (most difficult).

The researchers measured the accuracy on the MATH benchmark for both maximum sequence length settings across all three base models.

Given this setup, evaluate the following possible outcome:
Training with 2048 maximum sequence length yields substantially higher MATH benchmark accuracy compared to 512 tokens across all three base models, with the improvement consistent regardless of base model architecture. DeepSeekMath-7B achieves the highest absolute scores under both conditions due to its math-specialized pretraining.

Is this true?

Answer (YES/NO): NO